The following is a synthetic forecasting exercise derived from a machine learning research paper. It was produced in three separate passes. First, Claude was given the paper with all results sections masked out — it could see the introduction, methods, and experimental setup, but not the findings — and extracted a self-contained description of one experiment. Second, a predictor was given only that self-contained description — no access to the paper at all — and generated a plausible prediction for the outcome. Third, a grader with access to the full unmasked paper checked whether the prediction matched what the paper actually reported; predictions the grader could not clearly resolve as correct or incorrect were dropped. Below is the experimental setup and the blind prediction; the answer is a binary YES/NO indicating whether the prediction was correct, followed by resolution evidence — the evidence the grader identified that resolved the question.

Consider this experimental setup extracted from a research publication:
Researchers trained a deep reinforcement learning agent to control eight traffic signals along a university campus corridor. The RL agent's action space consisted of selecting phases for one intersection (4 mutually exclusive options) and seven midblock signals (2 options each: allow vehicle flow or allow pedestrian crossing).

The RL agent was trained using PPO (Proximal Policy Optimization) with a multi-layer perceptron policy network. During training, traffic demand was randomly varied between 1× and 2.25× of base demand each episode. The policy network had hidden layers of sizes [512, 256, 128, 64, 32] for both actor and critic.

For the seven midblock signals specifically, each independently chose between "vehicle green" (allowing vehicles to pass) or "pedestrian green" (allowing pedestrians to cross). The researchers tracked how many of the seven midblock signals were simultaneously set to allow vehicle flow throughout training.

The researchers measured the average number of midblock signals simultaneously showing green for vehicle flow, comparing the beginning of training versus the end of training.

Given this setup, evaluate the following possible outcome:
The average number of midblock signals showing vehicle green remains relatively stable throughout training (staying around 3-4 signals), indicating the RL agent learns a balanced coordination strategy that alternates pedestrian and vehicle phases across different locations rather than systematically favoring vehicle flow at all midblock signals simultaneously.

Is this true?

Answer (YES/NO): NO